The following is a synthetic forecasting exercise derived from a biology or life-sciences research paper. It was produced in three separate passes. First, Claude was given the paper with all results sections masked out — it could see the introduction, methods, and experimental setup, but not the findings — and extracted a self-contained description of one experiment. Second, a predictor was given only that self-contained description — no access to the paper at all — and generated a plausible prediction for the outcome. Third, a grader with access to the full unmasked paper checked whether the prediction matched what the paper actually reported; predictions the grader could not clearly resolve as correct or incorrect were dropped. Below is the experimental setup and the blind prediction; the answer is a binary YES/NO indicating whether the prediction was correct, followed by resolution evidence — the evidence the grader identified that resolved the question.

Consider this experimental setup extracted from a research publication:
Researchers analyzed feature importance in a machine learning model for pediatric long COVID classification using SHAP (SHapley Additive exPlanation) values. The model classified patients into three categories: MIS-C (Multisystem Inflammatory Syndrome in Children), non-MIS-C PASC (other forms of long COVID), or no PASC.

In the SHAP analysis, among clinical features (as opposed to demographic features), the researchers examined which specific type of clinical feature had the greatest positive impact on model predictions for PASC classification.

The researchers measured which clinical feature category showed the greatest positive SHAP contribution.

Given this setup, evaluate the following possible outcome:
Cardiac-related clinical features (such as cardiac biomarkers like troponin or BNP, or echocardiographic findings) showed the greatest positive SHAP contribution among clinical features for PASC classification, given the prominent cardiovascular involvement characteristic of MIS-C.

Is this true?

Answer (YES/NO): NO